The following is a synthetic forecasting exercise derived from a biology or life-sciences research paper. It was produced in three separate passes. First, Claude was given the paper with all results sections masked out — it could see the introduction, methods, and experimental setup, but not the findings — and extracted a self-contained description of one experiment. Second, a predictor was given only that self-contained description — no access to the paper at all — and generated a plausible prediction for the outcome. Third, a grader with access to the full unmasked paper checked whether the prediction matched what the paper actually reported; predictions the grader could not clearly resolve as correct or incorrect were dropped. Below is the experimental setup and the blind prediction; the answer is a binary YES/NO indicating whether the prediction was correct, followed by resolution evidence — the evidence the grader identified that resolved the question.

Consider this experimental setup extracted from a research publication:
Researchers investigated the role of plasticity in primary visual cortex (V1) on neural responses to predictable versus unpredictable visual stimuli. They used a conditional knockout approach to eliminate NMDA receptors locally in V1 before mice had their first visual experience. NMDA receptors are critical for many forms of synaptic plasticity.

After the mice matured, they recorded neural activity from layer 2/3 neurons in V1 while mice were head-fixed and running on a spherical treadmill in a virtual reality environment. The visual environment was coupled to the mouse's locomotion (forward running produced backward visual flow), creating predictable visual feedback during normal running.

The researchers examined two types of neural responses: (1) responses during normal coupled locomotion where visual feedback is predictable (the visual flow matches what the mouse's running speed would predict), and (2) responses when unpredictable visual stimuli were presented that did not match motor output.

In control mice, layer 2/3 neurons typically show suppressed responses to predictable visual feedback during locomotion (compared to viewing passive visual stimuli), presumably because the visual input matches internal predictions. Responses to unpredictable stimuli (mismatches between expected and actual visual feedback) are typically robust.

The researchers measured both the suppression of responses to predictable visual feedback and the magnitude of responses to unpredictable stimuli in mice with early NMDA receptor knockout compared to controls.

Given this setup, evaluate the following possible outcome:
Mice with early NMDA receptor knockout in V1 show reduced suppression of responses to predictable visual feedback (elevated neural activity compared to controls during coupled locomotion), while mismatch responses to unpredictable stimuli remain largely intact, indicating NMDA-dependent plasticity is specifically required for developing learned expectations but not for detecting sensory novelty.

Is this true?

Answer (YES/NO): NO